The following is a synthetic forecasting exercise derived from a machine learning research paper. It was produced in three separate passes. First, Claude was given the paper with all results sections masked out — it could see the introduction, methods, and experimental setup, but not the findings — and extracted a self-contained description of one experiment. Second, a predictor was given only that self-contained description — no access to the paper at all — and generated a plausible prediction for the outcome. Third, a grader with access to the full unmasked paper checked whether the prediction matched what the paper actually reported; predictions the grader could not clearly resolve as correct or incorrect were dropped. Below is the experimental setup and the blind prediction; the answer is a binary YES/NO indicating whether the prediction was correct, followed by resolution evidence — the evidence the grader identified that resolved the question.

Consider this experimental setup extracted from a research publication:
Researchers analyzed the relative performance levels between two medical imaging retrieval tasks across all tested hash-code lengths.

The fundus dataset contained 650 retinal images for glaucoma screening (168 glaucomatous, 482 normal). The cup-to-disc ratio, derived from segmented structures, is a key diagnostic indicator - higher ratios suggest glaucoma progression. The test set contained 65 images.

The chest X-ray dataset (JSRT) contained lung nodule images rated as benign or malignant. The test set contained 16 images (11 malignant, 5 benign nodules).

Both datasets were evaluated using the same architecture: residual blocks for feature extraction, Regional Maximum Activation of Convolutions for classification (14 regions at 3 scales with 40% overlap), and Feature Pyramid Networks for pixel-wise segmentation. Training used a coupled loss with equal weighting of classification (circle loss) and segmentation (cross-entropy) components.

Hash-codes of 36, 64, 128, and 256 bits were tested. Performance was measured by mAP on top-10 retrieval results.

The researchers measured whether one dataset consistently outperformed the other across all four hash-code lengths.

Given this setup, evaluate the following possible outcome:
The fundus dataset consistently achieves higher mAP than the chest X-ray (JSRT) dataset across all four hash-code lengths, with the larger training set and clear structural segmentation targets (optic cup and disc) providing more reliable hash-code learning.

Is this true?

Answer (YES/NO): YES